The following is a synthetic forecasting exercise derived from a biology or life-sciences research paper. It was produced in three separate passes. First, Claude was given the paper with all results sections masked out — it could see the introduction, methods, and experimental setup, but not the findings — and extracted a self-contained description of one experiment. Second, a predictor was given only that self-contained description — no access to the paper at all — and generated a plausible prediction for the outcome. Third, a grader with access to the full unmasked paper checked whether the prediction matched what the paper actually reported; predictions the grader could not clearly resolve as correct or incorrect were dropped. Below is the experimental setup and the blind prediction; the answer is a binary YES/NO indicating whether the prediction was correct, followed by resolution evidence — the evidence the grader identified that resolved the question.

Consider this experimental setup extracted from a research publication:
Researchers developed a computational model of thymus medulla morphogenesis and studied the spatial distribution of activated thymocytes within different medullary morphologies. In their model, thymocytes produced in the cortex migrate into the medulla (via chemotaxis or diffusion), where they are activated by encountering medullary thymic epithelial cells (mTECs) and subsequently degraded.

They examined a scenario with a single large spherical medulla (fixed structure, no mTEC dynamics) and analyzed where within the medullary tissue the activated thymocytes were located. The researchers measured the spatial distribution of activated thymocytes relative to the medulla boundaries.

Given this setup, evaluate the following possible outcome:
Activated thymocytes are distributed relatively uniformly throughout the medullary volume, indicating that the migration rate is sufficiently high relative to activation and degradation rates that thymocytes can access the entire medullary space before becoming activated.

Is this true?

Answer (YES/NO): NO